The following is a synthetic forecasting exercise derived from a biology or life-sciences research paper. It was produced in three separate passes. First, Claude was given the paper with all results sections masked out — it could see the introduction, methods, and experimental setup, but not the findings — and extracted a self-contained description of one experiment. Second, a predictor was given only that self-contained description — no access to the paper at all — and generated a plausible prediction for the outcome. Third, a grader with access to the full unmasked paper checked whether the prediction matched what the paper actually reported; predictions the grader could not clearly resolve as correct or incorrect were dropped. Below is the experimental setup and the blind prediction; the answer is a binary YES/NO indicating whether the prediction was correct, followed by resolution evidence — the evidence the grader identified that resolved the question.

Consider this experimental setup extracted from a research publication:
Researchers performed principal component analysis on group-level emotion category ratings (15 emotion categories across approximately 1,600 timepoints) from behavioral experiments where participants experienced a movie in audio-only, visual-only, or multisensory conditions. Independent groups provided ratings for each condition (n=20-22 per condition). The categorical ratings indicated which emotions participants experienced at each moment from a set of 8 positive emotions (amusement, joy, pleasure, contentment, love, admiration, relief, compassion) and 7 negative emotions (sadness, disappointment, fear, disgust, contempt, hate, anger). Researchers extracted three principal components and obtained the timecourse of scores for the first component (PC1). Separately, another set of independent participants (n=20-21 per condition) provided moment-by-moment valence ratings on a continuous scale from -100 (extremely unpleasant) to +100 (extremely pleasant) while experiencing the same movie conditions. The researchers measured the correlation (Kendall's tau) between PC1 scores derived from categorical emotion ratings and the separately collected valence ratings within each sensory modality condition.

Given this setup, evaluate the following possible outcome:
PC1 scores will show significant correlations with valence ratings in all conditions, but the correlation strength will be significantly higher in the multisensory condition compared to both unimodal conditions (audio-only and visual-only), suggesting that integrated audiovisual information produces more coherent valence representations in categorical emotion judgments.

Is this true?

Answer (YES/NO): NO